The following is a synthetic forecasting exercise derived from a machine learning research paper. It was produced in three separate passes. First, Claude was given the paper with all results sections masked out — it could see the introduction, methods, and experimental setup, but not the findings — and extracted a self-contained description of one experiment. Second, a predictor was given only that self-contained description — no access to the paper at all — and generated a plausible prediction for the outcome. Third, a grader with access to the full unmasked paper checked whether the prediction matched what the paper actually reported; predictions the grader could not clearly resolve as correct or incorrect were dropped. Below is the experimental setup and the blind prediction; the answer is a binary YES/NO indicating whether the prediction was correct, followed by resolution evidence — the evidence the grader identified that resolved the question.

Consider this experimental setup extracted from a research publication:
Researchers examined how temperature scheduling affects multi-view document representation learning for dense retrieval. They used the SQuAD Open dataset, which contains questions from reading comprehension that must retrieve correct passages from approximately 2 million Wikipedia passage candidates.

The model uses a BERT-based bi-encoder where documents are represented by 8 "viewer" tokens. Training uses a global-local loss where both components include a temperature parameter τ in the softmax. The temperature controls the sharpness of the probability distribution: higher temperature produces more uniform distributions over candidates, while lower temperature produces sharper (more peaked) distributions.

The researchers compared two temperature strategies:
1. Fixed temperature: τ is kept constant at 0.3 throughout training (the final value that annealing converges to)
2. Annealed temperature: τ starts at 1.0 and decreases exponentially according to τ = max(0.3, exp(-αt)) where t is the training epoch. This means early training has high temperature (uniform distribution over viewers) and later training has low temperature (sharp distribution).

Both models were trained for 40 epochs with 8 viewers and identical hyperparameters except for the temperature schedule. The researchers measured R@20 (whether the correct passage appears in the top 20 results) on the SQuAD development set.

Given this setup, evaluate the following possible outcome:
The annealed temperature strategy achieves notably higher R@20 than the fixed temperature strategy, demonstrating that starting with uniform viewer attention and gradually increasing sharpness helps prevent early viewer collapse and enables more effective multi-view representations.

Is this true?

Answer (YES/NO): YES